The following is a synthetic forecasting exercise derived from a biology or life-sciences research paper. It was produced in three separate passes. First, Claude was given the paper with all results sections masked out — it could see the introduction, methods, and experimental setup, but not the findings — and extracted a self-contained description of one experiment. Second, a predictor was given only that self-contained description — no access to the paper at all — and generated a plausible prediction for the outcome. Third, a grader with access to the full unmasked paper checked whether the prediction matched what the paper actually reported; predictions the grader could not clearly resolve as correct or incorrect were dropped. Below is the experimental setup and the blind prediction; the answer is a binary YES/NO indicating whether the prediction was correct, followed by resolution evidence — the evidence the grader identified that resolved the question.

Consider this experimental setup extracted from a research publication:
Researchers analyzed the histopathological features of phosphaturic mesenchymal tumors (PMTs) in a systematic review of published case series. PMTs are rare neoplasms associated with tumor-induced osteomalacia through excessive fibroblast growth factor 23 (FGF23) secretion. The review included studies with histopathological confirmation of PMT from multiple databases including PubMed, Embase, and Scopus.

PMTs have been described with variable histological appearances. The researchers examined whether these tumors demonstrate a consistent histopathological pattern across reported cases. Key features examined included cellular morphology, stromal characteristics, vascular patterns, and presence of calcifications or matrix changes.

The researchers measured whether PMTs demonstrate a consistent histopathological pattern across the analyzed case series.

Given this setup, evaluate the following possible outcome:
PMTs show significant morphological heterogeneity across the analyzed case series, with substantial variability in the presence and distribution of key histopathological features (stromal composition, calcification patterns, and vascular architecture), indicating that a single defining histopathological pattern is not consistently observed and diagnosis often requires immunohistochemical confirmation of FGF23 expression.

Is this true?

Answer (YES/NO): NO